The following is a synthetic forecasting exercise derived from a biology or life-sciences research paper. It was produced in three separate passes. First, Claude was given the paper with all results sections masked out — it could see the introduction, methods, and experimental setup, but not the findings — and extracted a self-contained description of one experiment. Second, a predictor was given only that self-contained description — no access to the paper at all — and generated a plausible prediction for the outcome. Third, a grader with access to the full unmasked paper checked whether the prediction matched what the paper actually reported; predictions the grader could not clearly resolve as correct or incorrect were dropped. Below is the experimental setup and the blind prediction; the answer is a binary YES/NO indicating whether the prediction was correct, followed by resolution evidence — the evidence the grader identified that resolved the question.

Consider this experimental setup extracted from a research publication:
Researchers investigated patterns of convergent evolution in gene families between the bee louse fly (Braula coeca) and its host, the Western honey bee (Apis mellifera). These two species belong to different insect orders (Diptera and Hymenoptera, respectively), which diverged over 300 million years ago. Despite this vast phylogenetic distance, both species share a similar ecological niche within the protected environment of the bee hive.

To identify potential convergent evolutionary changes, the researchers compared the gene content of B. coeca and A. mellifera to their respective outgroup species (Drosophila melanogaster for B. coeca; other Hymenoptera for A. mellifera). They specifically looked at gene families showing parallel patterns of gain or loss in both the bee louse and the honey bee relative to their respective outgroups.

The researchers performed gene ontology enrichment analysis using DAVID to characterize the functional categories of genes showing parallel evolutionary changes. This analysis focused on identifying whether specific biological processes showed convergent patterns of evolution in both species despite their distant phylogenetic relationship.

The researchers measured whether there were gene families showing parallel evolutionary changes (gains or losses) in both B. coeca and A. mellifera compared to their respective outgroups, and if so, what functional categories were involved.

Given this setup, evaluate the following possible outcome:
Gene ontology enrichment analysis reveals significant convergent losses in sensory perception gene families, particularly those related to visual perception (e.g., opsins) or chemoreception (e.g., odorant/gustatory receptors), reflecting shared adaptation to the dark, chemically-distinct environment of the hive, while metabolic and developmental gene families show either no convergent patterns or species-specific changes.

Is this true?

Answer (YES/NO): NO